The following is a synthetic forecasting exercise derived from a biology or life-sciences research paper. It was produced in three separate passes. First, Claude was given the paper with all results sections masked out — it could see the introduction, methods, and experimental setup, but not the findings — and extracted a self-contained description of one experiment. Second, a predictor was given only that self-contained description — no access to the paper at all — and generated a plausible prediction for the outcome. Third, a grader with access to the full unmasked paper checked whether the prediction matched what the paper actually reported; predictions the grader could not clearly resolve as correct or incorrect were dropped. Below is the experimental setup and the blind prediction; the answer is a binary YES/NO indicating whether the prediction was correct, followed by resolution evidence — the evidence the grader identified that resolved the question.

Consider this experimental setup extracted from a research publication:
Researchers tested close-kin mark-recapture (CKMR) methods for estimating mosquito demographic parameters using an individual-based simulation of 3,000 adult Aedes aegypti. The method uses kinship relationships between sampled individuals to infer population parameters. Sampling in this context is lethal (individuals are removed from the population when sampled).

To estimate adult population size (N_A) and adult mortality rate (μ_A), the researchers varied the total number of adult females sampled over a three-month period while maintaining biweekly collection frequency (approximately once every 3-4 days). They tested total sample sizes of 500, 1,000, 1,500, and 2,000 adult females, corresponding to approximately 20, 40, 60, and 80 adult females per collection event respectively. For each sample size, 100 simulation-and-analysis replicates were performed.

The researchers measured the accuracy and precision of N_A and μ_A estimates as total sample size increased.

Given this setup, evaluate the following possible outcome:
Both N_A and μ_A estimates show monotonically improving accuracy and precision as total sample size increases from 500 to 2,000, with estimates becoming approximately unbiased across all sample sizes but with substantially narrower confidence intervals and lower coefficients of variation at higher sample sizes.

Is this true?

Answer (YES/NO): NO